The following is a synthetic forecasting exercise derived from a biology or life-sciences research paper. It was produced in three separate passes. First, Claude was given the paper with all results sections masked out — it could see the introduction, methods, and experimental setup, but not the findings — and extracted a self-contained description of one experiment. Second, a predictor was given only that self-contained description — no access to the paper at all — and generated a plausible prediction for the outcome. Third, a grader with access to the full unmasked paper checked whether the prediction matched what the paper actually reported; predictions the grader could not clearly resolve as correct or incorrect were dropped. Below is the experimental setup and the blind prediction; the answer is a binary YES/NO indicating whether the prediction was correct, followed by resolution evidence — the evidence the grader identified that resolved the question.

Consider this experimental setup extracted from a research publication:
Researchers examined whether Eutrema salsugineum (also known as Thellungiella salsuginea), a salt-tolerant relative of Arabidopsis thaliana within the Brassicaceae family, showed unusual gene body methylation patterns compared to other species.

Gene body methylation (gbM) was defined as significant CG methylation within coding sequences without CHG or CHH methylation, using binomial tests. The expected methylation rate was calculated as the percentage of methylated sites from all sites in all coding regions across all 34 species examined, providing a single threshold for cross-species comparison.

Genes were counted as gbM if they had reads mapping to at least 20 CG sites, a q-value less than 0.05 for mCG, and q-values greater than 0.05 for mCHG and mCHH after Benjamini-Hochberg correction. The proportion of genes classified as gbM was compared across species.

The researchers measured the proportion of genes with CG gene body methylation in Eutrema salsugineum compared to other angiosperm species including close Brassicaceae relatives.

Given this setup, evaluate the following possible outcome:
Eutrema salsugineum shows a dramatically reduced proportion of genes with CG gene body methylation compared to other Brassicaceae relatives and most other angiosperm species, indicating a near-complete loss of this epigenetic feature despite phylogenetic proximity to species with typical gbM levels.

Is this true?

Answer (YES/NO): YES